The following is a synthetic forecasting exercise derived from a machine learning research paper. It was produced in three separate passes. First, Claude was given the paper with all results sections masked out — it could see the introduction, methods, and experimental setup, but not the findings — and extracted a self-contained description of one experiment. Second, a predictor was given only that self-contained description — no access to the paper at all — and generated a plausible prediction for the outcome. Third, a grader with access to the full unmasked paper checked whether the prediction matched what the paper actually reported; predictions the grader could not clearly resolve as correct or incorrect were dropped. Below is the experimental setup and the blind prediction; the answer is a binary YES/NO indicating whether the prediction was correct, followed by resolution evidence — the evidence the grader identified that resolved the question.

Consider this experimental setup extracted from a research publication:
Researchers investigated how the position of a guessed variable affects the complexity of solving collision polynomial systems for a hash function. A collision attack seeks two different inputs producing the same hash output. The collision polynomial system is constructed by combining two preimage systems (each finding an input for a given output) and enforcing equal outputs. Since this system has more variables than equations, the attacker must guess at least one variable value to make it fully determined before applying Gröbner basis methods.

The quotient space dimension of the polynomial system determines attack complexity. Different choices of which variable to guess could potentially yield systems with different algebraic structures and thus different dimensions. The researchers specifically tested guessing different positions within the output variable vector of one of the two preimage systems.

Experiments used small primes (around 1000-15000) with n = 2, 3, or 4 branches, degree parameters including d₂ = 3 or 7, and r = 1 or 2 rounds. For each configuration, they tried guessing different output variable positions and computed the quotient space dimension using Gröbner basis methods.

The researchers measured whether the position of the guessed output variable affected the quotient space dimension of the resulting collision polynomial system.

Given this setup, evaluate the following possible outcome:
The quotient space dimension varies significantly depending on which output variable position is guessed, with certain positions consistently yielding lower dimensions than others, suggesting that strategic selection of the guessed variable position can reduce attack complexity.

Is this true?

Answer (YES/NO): NO